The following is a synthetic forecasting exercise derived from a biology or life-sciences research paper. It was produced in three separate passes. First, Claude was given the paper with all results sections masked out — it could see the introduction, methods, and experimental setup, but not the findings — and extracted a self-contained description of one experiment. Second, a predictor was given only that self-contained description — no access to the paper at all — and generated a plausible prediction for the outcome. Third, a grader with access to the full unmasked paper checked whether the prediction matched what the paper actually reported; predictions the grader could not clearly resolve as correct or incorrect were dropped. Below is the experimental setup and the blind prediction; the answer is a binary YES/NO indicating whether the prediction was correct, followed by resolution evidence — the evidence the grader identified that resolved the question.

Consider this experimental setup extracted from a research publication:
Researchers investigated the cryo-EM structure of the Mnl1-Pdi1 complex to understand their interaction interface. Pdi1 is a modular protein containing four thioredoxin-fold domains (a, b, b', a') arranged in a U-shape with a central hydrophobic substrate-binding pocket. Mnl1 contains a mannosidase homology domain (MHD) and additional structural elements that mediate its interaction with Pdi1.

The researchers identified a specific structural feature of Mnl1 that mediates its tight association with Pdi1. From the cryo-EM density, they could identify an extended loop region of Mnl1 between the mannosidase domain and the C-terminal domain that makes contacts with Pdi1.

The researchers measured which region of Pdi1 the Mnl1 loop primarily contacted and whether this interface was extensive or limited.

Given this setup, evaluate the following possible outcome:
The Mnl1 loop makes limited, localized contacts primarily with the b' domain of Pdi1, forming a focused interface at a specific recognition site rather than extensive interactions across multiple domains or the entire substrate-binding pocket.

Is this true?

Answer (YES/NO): NO